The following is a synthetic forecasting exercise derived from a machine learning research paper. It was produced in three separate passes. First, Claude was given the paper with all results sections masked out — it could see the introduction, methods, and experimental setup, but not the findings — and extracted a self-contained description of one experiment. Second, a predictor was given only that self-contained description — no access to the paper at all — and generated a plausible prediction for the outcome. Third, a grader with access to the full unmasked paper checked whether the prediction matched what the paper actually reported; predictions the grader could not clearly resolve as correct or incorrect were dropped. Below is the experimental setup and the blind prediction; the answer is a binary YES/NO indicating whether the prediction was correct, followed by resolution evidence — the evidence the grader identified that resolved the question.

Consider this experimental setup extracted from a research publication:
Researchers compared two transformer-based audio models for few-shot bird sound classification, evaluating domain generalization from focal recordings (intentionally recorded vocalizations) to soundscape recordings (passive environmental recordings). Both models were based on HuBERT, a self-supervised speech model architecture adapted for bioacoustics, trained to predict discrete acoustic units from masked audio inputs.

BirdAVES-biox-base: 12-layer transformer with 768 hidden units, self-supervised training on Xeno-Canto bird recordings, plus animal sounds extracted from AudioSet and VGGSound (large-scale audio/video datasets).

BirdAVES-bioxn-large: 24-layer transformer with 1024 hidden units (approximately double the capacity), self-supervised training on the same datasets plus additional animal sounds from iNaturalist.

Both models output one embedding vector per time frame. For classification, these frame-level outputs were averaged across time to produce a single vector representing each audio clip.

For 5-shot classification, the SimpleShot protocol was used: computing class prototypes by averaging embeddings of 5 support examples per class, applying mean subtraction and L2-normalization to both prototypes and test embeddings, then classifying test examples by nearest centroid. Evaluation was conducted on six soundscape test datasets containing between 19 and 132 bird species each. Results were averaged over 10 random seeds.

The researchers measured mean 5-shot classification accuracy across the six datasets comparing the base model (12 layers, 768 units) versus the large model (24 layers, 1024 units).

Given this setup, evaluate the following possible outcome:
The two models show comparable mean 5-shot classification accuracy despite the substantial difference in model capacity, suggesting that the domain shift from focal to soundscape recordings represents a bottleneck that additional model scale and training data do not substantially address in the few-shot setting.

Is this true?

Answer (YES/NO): YES